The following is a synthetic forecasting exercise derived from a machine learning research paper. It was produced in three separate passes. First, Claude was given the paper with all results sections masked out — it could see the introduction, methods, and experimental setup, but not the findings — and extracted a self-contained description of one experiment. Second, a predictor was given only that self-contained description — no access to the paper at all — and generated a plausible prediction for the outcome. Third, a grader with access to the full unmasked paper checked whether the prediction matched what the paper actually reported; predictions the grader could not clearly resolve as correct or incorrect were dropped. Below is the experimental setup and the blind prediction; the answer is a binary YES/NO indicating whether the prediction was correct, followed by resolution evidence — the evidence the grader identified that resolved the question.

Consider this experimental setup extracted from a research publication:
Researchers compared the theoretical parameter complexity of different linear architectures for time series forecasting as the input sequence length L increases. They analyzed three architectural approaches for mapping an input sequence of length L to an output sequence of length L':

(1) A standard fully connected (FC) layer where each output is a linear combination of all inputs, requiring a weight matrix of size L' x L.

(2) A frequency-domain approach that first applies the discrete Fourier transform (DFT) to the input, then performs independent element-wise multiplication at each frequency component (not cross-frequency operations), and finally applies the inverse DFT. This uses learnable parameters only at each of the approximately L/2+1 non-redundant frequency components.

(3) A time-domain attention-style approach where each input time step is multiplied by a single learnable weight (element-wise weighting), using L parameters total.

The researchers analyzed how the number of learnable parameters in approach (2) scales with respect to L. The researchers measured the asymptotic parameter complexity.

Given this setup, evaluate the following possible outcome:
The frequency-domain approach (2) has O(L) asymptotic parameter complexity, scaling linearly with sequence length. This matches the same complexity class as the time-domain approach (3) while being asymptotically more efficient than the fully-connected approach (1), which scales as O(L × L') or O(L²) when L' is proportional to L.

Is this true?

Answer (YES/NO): YES